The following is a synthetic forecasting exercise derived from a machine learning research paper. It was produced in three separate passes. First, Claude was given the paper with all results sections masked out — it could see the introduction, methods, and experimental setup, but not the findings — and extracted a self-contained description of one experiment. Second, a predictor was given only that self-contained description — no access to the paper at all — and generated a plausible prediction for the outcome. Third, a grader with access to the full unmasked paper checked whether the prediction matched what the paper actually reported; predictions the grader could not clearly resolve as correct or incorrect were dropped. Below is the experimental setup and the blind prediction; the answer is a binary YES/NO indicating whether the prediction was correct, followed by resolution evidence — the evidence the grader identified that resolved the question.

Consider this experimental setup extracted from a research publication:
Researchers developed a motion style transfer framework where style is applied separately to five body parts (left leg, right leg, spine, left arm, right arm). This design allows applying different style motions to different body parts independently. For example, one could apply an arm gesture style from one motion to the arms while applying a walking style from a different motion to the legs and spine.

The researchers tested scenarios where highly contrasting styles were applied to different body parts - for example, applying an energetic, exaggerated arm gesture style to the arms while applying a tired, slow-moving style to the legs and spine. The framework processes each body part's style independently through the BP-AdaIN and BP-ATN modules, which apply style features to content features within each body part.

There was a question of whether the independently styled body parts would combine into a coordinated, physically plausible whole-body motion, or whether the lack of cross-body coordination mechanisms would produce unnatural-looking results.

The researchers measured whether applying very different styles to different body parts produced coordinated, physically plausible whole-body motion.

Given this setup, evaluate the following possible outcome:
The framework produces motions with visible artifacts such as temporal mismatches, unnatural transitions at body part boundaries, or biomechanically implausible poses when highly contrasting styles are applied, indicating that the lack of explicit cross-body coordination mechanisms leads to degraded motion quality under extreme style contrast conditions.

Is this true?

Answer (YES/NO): YES